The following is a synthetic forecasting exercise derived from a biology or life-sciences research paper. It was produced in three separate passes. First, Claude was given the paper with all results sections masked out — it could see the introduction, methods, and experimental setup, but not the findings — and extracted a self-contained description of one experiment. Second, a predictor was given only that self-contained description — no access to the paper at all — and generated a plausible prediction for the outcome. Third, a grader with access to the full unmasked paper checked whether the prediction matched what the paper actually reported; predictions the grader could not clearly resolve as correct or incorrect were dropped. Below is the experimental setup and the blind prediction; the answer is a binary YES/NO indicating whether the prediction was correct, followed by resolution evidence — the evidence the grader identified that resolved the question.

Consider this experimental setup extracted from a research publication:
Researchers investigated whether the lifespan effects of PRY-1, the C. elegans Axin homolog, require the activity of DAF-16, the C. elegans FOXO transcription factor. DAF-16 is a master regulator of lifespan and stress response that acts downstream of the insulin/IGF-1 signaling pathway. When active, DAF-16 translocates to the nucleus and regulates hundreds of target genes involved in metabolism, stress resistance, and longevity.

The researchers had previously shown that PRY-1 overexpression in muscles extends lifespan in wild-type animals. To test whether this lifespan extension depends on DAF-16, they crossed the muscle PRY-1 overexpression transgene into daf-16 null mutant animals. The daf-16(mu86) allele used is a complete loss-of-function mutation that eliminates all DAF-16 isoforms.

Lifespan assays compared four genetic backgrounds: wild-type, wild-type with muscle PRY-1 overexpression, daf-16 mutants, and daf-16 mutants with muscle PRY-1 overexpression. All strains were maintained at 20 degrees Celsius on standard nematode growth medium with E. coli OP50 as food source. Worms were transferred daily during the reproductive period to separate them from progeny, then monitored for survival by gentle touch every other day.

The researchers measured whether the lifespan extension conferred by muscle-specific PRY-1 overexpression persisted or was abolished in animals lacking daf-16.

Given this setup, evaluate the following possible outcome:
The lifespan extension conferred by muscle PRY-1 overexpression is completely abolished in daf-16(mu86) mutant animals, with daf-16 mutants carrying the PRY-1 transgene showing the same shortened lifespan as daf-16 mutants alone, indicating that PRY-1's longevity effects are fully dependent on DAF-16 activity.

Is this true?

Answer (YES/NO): YES